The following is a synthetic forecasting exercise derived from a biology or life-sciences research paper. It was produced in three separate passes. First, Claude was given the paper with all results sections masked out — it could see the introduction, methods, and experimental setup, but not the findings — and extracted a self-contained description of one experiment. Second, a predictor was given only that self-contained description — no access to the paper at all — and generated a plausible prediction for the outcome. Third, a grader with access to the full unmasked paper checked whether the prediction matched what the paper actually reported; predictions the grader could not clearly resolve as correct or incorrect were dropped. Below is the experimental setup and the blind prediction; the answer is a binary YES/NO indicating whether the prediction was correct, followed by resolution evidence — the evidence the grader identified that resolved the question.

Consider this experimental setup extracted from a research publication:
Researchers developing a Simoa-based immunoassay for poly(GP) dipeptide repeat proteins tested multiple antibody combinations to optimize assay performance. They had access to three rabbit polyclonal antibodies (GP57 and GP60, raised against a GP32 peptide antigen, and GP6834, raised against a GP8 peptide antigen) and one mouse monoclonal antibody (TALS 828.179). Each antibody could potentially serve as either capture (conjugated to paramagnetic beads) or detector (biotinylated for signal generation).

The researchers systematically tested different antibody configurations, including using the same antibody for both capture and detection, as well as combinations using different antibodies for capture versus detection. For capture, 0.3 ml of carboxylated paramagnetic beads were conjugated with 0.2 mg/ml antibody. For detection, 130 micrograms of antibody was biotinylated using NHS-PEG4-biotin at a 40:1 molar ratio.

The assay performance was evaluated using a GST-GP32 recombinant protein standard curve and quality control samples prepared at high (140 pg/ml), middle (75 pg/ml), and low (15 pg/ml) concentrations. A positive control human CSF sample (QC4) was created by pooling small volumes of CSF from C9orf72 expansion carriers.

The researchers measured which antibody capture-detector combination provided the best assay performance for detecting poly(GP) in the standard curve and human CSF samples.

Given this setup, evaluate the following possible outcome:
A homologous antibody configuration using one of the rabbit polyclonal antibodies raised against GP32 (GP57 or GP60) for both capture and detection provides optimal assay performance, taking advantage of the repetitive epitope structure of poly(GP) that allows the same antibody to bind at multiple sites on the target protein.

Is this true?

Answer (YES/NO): NO